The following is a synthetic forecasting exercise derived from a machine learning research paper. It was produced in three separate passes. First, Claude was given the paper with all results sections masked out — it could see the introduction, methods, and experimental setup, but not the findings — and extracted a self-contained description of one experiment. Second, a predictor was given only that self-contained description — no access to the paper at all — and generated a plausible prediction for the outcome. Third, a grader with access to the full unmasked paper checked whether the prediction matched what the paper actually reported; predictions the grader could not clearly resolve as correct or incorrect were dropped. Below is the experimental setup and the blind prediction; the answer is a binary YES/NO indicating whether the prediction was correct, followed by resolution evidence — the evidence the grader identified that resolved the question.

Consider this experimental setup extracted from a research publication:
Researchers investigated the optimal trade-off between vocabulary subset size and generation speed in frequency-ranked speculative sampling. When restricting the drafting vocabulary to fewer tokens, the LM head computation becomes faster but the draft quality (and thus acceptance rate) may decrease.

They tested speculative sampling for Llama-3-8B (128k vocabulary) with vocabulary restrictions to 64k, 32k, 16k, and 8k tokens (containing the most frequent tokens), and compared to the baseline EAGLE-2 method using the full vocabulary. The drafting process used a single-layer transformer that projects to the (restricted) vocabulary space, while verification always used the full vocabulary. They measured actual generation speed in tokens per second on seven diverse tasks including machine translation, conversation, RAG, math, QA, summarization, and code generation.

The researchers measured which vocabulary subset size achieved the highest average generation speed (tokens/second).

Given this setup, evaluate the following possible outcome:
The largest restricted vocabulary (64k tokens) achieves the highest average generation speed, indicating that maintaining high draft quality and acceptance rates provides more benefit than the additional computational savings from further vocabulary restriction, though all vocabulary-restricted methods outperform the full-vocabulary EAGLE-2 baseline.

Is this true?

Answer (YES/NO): NO